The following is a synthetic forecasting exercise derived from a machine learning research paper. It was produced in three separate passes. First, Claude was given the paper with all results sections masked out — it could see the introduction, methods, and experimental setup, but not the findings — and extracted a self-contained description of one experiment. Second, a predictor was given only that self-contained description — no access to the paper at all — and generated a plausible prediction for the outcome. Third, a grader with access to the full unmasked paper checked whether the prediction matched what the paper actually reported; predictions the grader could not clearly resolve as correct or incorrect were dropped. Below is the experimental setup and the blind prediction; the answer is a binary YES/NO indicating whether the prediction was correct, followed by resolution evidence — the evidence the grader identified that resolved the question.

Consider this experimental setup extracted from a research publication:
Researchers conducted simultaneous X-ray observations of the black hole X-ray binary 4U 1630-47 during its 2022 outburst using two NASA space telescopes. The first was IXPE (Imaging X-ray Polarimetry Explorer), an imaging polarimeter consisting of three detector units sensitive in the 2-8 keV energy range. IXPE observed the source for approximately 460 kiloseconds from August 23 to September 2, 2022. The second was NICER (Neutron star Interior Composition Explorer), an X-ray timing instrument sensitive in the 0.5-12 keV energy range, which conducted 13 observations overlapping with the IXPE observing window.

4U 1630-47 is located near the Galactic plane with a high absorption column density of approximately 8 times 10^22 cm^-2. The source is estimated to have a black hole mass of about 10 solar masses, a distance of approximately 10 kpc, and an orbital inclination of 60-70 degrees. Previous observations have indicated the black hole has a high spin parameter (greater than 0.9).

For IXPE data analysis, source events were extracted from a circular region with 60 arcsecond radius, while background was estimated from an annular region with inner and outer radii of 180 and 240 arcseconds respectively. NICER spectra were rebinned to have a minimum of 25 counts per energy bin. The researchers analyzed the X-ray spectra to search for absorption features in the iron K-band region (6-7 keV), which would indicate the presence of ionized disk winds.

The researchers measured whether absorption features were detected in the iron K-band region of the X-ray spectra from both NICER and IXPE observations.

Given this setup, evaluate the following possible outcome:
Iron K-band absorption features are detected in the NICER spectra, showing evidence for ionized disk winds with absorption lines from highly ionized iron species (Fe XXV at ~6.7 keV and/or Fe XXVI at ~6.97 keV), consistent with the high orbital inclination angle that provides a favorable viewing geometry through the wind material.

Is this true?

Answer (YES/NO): YES